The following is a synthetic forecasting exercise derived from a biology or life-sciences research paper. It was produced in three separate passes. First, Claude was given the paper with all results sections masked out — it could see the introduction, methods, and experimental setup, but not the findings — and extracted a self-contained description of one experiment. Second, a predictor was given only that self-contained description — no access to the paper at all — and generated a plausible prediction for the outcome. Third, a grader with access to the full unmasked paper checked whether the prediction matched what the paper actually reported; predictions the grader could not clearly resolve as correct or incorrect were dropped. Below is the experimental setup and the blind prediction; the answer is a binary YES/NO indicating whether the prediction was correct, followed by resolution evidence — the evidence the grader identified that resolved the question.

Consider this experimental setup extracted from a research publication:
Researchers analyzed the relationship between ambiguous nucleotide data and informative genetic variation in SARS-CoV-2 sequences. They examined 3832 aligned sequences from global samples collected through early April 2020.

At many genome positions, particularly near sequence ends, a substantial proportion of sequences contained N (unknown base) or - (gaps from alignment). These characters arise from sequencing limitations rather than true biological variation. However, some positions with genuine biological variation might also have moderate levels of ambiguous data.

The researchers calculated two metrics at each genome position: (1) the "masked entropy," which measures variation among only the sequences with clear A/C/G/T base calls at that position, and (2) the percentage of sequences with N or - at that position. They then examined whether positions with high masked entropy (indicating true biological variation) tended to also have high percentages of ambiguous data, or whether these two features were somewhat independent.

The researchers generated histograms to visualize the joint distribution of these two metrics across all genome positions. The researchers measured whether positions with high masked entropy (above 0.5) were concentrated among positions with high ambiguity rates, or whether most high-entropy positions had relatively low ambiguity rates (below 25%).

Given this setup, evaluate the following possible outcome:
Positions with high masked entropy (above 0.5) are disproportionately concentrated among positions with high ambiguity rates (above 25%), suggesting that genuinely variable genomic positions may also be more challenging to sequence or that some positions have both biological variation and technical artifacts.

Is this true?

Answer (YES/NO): NO